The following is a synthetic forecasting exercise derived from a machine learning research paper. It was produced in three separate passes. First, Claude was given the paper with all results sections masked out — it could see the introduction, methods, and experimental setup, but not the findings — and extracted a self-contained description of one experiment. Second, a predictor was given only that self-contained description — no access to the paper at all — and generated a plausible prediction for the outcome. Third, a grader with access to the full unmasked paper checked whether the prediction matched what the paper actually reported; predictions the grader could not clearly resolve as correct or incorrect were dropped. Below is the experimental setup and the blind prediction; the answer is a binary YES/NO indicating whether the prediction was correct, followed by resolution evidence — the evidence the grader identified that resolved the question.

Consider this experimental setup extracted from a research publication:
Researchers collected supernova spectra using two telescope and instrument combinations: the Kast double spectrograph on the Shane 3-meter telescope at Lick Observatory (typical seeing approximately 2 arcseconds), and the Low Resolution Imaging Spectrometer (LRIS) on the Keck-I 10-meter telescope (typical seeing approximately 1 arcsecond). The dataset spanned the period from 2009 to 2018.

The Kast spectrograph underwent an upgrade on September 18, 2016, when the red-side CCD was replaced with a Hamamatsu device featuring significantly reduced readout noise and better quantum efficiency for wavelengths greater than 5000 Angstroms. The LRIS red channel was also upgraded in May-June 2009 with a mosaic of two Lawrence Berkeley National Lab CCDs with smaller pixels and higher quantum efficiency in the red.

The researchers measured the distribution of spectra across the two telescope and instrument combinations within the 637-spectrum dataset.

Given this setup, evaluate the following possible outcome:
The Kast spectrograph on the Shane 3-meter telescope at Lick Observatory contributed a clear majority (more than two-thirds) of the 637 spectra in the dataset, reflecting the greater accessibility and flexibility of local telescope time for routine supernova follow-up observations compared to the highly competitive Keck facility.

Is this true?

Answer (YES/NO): YES